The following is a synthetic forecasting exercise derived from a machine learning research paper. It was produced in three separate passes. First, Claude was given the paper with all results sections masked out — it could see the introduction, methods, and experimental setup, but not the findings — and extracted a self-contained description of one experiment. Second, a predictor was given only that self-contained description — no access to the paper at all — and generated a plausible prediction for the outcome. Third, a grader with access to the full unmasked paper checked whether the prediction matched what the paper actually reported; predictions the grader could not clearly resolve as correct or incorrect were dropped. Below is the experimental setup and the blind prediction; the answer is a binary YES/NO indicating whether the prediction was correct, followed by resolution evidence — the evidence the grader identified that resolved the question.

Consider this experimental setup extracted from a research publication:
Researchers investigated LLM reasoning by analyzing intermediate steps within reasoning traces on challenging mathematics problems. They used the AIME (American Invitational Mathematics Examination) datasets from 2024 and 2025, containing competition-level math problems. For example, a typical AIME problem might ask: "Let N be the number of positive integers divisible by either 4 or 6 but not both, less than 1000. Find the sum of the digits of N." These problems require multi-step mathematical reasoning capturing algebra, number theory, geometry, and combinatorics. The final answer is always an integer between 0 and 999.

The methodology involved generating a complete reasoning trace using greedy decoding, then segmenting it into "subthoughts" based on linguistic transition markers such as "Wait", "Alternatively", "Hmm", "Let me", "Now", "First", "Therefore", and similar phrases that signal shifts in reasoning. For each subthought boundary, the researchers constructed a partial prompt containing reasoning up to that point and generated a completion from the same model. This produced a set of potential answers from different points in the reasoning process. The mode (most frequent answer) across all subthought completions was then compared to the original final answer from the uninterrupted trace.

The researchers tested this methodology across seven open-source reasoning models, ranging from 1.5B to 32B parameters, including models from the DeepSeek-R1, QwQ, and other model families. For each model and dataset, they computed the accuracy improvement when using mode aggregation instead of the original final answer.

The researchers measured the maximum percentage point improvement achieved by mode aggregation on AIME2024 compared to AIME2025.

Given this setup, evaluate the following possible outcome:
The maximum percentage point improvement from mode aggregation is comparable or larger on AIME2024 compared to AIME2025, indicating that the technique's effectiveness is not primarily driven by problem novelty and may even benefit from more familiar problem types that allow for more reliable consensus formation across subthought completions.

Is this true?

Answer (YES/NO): YES